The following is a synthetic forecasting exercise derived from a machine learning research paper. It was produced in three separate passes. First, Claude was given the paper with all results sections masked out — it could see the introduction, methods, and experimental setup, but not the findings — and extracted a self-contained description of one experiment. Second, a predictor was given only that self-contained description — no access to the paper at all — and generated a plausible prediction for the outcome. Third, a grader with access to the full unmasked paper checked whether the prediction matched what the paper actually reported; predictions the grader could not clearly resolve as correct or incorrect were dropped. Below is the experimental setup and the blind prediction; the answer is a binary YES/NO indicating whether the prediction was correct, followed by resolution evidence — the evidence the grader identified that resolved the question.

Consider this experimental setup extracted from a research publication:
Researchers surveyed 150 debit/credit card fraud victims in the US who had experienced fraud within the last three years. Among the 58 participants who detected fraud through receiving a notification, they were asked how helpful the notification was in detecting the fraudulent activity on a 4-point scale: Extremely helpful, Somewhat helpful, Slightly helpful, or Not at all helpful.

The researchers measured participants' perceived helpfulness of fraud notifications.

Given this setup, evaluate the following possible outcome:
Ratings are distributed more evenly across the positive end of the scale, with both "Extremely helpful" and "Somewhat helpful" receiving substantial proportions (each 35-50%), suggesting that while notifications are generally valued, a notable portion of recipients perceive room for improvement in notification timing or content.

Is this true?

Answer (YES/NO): NO